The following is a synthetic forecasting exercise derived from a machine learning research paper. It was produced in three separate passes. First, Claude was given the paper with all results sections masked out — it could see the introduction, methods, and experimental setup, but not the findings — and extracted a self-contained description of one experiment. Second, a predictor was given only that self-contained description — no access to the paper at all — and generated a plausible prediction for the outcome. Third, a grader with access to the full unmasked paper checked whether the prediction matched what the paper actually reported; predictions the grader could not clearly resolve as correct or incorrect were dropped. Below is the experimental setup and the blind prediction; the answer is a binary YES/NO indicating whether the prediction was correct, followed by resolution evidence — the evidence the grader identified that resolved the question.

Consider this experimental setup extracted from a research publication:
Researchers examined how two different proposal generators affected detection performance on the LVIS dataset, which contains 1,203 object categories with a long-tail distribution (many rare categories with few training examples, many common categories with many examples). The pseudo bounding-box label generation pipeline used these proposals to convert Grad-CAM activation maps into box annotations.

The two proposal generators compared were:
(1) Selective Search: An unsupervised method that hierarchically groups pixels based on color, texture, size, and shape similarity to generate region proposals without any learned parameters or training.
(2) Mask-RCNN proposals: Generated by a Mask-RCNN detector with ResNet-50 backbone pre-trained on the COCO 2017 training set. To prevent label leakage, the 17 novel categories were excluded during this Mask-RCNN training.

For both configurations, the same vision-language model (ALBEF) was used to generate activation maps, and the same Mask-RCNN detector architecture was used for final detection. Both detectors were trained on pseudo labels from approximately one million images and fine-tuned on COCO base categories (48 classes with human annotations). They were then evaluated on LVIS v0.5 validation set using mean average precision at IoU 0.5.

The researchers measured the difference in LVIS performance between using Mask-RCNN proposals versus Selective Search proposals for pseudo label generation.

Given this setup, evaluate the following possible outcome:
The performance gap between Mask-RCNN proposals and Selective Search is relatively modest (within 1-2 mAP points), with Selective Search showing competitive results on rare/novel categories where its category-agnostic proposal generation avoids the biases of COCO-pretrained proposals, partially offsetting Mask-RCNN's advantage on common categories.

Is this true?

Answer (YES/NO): NO